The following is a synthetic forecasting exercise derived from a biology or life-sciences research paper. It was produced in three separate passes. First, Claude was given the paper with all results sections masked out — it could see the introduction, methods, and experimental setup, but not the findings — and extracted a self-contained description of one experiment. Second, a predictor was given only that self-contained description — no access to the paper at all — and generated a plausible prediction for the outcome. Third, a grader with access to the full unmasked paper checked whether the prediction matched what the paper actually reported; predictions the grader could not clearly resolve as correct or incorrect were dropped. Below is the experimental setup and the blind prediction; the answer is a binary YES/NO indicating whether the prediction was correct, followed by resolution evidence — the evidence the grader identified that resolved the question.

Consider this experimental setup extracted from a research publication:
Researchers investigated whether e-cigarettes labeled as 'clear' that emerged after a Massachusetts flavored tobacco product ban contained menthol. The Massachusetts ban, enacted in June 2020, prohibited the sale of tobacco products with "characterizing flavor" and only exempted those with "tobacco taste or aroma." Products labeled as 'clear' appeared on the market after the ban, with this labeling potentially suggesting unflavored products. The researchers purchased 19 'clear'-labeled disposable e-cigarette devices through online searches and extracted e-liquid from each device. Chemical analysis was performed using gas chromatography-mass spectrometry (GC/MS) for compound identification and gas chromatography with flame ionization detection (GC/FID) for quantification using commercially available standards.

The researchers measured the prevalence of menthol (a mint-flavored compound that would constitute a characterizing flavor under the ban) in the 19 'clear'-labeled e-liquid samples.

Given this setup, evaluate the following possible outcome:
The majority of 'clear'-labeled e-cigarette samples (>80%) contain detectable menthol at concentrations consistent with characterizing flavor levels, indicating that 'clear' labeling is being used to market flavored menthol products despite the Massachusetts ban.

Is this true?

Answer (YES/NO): YES